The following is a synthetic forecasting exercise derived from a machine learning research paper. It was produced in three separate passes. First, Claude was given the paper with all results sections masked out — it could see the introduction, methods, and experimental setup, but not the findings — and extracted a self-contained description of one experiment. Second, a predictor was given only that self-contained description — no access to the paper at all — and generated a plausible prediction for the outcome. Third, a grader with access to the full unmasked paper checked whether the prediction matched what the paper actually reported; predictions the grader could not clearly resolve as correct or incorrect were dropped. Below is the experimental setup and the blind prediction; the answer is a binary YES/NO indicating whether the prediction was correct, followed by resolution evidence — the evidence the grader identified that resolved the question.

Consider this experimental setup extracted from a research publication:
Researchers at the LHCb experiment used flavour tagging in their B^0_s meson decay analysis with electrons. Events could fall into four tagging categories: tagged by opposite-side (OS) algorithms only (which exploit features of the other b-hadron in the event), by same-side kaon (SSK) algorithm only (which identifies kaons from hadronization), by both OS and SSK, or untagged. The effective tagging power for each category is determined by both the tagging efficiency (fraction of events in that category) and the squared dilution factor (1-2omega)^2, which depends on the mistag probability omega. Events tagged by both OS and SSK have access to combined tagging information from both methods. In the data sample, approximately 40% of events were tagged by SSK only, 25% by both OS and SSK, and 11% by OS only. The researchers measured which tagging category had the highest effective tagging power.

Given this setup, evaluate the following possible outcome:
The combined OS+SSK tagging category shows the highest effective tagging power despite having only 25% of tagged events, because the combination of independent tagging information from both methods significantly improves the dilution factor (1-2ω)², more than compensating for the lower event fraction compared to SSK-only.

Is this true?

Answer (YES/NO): YES